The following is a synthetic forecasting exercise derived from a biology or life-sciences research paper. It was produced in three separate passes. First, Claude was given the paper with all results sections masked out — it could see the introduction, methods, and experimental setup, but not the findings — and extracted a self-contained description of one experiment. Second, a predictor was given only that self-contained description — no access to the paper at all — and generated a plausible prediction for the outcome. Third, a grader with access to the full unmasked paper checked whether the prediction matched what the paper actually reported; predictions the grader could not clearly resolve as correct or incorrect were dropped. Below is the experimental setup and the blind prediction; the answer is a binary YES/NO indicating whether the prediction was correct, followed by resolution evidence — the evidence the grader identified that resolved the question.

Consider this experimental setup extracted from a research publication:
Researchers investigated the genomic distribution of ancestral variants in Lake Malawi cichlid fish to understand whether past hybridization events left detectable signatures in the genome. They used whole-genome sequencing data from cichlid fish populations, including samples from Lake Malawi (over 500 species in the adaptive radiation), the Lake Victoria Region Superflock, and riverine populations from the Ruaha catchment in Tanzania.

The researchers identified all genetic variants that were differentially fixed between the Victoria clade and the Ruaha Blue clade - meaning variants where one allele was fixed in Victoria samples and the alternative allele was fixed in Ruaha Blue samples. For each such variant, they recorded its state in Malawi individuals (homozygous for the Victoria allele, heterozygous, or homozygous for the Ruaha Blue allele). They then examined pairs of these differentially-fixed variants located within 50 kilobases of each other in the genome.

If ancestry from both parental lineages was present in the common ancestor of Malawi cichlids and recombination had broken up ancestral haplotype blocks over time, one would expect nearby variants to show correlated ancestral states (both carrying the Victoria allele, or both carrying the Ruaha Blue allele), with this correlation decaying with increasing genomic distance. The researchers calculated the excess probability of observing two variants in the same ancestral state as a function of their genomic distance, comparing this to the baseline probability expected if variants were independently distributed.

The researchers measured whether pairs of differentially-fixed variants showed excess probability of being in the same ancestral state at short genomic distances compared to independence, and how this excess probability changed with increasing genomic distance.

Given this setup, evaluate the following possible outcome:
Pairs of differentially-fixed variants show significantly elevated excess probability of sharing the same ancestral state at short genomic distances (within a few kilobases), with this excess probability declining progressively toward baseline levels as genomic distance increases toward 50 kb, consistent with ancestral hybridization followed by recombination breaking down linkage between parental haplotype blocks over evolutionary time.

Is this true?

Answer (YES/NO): YES